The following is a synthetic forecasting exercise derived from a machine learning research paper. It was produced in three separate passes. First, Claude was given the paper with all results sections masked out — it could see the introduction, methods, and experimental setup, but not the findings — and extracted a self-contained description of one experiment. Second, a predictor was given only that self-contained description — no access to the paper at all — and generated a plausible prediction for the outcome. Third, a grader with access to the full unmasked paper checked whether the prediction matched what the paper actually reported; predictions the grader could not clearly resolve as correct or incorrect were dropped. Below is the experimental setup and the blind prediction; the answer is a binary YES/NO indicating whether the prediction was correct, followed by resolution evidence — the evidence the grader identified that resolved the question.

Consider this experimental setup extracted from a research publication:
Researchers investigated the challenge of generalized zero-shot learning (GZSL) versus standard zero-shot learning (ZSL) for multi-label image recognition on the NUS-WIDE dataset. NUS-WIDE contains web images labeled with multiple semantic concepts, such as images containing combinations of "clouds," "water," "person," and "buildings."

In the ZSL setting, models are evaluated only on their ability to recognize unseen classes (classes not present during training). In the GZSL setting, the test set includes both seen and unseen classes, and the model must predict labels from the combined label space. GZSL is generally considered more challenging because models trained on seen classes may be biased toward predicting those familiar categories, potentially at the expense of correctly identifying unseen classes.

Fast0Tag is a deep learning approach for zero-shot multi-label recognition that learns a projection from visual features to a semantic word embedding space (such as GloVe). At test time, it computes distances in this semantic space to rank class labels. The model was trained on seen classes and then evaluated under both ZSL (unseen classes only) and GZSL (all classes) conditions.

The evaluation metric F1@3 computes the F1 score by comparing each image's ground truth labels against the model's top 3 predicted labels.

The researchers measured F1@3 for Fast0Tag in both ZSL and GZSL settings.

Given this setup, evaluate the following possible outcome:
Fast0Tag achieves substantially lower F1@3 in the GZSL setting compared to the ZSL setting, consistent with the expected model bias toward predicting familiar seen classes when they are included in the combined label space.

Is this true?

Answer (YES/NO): YES